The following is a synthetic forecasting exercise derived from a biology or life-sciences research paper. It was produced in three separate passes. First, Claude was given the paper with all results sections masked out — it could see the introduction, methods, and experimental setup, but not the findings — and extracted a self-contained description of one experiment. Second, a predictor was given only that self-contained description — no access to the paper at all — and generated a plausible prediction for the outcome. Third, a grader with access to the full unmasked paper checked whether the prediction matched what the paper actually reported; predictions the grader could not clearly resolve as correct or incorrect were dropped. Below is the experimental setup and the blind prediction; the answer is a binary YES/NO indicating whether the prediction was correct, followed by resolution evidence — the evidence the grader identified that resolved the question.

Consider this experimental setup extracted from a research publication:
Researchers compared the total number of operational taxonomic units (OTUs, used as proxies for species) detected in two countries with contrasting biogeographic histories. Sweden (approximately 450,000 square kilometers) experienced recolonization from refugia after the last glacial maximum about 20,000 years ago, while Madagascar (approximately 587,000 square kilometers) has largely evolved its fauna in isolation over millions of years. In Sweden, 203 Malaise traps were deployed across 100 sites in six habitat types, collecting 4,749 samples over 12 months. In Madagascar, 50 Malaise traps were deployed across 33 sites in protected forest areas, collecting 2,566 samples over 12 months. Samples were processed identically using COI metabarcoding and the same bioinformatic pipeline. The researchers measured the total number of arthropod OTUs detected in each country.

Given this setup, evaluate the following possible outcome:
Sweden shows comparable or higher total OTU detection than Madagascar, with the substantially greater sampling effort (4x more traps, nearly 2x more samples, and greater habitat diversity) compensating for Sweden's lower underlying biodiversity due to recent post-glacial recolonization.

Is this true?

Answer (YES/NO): NO